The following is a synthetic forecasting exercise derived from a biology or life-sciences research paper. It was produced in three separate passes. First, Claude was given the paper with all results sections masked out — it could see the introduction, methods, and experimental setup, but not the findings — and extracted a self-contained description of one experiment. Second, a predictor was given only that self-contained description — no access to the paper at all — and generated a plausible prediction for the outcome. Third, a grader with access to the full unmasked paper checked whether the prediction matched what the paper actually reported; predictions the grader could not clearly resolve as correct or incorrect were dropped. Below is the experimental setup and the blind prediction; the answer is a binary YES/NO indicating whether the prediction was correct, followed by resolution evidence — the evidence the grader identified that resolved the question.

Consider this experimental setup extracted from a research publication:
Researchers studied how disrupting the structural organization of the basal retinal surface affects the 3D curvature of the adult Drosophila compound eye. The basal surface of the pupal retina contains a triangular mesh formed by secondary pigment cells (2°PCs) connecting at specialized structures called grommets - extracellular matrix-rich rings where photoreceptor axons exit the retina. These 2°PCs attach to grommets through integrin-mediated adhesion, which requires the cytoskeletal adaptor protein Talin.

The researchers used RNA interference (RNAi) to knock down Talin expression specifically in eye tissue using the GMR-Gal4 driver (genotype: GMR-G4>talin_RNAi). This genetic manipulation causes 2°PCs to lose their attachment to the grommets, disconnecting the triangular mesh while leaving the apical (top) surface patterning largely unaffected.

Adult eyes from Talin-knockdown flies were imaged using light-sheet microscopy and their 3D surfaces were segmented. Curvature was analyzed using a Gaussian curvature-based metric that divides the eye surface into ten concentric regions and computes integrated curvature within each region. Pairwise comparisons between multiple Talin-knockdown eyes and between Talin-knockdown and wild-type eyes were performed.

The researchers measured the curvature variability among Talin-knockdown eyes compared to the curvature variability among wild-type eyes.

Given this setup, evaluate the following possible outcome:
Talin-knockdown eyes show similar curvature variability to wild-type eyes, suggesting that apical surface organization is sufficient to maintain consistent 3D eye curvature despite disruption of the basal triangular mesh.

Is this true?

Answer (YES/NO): NO